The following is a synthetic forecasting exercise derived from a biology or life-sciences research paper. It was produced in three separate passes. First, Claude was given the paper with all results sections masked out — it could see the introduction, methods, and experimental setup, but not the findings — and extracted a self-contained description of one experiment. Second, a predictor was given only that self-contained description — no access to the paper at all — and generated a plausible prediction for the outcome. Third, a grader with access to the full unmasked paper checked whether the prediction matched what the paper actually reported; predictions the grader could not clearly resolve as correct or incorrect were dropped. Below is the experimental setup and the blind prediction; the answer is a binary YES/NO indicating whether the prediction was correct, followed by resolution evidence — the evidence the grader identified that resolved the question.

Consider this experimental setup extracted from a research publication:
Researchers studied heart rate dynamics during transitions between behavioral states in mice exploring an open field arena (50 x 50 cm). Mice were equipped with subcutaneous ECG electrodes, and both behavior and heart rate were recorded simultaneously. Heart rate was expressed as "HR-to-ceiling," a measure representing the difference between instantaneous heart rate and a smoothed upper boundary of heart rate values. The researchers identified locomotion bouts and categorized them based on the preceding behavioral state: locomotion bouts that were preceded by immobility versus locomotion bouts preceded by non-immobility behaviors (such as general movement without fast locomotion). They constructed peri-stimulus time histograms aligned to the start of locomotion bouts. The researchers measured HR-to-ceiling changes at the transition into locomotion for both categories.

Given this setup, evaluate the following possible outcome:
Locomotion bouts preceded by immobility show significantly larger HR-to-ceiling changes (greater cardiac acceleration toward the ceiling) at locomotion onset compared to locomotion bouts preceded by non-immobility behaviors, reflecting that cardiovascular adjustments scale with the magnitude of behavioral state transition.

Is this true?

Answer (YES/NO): YES